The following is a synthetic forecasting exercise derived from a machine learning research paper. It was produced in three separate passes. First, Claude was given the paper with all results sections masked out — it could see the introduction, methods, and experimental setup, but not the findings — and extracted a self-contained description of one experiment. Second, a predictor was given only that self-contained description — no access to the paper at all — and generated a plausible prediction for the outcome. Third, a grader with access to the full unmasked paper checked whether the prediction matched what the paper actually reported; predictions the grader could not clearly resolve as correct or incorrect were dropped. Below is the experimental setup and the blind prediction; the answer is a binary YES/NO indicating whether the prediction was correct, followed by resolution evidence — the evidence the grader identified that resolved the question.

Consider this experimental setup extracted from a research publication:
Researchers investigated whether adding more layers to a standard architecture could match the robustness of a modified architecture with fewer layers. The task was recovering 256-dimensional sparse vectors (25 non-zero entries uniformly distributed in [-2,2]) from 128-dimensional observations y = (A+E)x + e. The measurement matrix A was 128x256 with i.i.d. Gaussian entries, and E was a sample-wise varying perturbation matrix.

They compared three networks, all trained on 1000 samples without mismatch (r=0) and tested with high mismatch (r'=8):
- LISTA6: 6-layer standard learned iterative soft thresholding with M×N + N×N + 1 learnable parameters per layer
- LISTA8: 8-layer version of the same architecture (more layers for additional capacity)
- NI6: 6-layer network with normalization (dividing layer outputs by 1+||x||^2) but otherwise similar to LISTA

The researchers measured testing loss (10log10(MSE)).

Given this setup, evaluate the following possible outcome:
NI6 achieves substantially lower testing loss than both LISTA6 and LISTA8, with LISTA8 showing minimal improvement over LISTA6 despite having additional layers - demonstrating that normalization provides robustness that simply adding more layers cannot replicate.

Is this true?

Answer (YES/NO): YES